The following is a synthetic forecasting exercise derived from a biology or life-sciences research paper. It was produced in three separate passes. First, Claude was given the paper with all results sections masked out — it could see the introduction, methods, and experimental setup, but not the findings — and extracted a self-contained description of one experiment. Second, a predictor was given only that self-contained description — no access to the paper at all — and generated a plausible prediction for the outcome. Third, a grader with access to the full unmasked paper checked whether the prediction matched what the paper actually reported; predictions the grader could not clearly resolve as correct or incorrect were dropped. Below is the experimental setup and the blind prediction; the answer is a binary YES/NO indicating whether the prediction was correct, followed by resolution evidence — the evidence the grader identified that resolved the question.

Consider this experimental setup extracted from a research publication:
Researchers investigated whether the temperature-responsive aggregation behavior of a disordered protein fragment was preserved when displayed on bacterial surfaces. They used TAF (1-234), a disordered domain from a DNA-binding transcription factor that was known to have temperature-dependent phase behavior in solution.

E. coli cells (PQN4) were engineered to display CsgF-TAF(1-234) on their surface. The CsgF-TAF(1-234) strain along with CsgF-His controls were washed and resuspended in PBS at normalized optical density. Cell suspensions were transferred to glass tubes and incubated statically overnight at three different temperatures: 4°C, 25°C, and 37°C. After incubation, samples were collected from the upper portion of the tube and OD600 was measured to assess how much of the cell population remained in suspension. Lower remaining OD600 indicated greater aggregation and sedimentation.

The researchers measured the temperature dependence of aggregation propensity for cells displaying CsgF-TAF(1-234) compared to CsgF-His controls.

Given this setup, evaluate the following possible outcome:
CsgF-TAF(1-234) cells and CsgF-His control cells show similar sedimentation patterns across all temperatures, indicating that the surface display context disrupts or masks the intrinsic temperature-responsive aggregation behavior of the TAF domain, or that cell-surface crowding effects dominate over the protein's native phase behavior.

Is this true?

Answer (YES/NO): NO